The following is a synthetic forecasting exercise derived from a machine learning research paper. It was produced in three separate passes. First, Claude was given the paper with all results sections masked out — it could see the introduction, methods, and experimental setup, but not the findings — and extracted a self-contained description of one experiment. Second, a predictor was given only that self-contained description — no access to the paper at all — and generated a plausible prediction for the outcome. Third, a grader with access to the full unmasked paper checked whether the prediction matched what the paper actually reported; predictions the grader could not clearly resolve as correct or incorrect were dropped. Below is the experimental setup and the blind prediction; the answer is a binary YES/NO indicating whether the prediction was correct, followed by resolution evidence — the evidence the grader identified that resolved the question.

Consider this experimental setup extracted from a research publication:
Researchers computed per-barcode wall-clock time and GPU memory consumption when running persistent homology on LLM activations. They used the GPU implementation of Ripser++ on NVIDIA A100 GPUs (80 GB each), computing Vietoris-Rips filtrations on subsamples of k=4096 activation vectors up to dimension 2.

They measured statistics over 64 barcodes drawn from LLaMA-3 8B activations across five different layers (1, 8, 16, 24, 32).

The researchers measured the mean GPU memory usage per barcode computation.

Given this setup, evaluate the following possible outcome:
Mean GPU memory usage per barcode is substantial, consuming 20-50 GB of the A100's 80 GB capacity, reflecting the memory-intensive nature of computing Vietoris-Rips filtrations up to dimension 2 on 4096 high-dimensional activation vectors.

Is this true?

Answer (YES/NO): NO